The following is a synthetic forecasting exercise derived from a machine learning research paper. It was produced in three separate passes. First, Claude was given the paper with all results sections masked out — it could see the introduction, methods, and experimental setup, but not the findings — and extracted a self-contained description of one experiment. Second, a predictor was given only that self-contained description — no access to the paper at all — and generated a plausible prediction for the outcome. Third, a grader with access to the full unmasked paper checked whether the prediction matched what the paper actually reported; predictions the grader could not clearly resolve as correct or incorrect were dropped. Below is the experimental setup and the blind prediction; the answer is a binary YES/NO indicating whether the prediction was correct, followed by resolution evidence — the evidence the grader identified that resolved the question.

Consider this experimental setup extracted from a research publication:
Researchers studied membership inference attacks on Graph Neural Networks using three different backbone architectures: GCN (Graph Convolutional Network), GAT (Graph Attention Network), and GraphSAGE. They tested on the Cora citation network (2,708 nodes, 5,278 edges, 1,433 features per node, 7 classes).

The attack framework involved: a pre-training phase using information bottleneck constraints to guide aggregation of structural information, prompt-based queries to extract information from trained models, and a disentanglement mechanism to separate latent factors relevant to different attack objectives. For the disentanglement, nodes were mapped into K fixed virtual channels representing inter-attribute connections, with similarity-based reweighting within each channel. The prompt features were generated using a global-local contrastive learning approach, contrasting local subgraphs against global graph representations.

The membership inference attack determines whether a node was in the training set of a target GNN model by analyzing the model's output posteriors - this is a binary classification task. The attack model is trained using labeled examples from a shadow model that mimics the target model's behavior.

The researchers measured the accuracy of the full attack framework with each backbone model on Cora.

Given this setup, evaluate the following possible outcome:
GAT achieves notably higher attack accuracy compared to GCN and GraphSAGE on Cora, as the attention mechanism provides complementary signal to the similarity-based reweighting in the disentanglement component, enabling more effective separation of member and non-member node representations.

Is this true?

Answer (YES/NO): YES